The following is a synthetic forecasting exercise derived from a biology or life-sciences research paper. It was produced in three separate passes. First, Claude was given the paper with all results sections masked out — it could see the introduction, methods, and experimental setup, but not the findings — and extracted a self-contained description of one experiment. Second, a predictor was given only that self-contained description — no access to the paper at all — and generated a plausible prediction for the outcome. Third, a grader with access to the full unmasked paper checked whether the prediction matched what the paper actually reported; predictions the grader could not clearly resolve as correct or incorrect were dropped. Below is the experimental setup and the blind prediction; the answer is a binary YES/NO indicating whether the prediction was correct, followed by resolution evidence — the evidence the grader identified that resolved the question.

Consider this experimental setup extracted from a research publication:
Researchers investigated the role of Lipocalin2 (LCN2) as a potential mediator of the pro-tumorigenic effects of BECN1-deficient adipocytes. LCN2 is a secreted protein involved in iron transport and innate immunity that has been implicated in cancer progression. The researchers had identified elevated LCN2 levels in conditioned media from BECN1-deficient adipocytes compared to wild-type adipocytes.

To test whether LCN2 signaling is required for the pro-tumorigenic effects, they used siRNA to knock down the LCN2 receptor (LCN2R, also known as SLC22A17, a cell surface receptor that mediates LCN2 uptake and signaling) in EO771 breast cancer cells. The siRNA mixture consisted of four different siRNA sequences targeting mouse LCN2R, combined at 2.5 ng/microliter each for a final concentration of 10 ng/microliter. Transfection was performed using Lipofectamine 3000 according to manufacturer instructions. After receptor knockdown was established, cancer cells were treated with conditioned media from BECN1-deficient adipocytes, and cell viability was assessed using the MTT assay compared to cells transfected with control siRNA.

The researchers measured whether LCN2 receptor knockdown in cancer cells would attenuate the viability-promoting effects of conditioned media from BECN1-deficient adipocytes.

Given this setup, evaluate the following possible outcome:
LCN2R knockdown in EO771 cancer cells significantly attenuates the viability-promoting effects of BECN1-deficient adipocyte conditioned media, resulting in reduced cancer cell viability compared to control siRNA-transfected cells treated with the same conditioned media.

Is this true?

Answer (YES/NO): YES